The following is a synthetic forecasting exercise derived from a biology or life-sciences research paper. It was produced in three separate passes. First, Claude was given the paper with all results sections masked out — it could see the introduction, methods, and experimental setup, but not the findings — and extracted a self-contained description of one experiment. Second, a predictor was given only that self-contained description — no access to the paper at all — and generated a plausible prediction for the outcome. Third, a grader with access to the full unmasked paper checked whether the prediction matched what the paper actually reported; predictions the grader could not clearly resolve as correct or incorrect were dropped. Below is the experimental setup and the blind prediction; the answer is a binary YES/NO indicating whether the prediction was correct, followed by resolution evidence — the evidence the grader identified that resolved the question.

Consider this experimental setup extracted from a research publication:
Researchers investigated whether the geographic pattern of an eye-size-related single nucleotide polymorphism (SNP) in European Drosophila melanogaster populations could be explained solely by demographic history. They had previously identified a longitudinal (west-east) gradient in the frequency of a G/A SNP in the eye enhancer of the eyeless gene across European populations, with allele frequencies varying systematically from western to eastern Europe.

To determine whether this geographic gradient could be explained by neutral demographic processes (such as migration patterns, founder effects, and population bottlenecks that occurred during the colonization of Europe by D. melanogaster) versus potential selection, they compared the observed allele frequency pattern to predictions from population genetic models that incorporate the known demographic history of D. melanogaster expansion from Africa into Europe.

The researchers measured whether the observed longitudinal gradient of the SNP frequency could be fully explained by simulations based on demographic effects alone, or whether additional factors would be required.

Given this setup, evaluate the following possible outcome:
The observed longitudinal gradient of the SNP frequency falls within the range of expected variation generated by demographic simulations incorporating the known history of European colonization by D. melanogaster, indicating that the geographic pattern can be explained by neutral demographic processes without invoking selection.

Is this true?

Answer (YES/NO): NO